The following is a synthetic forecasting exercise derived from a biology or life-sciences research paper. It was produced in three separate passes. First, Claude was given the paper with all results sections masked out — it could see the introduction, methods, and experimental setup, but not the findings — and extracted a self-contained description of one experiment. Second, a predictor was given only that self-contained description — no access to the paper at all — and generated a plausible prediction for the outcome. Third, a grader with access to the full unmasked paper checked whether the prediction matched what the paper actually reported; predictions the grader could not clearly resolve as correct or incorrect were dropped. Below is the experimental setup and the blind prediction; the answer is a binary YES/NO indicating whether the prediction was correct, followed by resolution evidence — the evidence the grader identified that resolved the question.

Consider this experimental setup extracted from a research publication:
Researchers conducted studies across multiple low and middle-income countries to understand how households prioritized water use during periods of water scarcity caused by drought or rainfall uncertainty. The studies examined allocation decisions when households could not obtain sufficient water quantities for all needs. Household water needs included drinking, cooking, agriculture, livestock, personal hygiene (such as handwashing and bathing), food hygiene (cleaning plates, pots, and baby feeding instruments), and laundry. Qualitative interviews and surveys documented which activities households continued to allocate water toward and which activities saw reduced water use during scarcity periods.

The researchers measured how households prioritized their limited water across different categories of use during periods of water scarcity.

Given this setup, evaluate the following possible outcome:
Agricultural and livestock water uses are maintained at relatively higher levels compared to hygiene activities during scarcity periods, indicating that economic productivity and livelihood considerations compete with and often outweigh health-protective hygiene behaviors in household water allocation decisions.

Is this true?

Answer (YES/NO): YES